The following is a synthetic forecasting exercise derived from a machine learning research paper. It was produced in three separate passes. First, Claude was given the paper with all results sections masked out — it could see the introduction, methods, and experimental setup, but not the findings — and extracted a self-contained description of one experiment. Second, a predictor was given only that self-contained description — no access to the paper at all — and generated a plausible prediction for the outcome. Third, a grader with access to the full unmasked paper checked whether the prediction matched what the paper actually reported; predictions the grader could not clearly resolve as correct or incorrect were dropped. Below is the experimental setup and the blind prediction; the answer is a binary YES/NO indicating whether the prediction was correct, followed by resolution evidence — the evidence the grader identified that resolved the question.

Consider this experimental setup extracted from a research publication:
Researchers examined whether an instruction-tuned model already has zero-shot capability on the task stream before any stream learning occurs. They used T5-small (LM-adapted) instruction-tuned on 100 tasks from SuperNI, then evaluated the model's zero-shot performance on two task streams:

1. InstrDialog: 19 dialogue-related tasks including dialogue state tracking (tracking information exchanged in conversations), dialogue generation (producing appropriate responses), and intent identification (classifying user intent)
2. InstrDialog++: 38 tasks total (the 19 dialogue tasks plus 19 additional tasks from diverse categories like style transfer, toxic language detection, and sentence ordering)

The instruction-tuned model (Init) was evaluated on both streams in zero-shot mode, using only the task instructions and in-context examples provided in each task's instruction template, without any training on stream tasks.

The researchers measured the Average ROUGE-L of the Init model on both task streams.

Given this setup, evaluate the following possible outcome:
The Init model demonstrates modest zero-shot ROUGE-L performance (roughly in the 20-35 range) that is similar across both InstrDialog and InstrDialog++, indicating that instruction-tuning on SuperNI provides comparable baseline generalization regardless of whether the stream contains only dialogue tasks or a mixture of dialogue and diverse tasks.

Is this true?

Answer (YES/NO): NO